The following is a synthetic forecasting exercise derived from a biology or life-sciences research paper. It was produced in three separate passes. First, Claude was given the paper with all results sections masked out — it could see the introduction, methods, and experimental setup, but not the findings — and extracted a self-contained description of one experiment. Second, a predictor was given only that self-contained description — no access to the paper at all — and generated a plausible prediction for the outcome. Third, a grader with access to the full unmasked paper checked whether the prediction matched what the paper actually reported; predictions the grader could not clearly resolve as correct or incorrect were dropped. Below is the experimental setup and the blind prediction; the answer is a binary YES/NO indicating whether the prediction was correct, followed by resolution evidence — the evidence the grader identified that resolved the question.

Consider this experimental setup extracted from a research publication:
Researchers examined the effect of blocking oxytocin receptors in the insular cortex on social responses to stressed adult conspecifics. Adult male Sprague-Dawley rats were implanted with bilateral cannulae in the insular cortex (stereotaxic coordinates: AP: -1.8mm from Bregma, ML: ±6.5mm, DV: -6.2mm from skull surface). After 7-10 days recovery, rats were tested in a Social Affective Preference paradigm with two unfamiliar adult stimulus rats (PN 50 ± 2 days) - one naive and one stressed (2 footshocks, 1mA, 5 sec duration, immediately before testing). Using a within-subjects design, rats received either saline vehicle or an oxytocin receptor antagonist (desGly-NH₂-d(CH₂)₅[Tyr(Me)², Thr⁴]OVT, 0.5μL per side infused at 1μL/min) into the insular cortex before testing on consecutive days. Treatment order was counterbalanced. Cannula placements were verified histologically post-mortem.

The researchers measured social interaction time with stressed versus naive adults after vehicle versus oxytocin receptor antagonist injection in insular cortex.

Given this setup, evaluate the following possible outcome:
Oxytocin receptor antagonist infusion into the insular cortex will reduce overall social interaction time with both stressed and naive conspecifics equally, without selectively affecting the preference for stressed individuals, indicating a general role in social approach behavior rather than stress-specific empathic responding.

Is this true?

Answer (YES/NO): NO